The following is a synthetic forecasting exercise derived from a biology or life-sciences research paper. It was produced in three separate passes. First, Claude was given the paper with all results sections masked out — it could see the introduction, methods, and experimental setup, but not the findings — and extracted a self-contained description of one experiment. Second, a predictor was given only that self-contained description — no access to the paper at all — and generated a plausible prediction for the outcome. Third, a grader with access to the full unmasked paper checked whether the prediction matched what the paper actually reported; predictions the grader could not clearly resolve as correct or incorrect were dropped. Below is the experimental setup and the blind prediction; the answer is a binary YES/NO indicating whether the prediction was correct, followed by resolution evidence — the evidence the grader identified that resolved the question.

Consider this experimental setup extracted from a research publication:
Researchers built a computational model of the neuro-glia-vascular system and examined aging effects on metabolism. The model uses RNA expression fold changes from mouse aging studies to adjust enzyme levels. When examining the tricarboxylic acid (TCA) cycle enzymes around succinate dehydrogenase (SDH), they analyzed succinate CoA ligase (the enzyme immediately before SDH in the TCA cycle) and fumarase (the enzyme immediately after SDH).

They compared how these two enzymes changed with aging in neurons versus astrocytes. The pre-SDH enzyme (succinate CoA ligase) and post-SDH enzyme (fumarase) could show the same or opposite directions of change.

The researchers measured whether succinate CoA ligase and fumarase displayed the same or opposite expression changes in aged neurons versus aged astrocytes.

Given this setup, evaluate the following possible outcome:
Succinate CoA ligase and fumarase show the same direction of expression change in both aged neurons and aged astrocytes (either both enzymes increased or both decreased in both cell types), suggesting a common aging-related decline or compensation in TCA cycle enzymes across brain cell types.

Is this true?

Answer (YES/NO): NO